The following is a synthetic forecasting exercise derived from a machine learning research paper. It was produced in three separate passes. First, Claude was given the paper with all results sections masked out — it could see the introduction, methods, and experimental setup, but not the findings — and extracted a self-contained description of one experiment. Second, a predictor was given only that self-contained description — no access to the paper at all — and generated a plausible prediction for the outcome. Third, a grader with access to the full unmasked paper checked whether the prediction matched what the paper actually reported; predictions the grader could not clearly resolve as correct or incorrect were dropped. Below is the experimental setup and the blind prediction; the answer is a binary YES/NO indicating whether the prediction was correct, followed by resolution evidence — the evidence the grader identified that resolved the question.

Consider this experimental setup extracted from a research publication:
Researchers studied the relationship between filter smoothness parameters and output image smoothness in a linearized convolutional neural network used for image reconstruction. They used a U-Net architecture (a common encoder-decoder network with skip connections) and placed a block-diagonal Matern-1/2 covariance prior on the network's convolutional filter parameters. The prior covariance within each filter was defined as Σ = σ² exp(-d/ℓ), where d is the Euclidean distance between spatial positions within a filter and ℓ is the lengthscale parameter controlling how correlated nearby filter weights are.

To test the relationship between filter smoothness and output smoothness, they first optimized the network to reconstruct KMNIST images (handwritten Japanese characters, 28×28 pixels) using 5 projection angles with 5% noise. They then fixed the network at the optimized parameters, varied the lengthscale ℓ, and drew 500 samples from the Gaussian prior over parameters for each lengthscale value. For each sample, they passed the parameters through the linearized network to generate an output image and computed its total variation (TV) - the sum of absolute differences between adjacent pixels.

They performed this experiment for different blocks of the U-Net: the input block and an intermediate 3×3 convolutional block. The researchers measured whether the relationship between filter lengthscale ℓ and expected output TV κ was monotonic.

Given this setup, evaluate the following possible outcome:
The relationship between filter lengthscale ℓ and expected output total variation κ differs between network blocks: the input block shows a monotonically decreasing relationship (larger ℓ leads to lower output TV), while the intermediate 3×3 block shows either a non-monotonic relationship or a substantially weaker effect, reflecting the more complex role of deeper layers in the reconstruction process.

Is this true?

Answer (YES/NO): NO